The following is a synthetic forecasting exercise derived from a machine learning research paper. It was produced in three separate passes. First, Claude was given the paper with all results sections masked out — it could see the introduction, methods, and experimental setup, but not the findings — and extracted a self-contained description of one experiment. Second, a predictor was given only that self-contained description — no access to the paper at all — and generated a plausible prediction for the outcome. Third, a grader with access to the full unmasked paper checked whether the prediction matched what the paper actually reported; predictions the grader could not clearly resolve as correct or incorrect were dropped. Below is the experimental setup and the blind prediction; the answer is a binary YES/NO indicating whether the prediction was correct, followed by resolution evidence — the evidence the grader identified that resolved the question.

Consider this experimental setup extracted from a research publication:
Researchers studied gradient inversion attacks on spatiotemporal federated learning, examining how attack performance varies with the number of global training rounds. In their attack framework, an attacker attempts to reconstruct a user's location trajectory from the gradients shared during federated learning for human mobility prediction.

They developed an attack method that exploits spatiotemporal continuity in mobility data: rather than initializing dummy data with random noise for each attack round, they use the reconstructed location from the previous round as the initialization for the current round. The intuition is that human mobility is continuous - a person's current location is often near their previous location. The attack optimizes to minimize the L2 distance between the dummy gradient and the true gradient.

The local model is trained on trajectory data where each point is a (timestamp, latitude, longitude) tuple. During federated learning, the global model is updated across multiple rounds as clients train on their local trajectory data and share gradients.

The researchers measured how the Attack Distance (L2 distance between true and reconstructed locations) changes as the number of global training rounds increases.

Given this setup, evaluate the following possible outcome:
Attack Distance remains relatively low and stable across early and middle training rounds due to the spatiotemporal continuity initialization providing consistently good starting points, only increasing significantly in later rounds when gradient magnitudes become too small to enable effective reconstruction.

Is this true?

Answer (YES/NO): NO